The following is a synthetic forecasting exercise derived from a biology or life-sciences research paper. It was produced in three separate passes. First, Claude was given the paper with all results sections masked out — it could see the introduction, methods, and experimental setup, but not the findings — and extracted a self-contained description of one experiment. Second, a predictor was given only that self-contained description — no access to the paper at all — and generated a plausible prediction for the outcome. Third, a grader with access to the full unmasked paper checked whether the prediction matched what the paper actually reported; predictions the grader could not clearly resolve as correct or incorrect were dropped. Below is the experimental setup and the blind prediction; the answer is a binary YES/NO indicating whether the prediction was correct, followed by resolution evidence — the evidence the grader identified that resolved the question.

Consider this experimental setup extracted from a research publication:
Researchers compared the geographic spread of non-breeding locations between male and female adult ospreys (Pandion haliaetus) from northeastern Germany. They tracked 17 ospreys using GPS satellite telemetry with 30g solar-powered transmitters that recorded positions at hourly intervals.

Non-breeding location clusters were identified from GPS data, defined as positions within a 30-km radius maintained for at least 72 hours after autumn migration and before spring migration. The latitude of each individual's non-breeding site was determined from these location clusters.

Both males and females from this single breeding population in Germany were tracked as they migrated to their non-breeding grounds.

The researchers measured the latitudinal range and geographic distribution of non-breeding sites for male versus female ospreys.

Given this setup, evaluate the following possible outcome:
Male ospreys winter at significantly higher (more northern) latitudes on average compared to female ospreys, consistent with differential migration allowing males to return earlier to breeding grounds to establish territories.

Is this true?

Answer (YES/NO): NO